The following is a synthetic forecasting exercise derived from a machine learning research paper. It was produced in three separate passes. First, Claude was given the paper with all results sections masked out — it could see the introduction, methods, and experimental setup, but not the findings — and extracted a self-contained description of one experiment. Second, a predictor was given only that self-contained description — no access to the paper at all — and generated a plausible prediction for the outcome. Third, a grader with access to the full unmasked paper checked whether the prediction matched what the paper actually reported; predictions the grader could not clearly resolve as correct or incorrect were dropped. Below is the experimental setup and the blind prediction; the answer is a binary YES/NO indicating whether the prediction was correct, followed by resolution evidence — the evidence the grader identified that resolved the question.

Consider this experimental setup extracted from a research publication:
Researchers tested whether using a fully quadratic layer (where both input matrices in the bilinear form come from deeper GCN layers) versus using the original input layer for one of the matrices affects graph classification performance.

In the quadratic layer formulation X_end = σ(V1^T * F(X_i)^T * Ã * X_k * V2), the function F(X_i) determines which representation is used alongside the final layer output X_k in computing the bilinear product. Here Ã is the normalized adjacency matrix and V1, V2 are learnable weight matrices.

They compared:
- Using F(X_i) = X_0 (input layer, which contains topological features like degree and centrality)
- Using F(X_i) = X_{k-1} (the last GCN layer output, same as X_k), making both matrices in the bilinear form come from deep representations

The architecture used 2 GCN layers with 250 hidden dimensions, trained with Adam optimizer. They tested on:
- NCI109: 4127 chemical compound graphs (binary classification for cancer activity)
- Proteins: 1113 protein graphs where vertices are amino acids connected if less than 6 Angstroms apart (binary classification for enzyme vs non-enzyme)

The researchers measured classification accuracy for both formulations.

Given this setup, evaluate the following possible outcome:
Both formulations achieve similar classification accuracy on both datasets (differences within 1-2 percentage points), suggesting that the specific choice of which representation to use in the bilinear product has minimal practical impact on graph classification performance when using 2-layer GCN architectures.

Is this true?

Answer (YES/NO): NO